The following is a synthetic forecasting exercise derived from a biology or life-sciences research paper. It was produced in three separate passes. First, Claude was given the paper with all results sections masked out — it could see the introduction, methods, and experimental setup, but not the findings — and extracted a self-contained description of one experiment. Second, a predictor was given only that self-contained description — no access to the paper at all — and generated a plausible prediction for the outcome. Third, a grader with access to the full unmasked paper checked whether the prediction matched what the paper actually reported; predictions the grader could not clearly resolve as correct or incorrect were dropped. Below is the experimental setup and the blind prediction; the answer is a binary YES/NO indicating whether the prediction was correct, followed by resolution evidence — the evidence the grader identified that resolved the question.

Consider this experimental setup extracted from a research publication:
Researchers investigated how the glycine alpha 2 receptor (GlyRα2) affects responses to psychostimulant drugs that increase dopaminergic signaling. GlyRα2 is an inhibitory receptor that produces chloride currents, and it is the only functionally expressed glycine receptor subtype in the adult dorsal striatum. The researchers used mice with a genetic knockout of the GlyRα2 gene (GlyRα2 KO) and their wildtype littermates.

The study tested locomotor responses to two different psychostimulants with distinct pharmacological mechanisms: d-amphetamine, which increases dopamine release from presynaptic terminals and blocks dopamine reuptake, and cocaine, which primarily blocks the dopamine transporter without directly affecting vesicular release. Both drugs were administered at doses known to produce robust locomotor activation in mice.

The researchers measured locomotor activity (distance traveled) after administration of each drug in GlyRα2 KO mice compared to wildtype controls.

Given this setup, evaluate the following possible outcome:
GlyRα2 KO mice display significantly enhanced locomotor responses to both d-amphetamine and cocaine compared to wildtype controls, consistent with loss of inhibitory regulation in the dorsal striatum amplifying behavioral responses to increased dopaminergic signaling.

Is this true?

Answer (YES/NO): NO